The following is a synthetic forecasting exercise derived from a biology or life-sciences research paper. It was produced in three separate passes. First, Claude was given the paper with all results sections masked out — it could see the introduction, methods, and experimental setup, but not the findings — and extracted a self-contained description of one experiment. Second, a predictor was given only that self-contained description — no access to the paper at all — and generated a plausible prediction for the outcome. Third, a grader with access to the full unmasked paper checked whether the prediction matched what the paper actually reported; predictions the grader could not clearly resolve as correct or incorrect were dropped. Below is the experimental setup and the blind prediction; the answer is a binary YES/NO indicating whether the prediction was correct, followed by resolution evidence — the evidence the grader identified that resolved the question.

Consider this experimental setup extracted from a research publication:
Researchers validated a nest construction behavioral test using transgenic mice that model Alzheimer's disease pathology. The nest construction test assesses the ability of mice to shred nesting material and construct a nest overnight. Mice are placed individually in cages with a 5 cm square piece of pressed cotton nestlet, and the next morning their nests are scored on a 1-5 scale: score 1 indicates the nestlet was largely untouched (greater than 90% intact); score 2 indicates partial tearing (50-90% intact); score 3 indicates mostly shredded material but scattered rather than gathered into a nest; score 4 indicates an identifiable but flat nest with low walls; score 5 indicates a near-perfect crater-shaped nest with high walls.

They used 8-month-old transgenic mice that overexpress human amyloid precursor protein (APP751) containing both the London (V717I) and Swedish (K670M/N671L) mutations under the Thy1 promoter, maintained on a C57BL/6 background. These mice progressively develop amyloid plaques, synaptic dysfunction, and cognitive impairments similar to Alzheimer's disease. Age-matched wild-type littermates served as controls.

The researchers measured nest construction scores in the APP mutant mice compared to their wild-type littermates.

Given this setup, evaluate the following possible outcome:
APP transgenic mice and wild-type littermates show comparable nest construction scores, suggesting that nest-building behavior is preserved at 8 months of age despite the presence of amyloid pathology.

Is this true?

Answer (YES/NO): NO